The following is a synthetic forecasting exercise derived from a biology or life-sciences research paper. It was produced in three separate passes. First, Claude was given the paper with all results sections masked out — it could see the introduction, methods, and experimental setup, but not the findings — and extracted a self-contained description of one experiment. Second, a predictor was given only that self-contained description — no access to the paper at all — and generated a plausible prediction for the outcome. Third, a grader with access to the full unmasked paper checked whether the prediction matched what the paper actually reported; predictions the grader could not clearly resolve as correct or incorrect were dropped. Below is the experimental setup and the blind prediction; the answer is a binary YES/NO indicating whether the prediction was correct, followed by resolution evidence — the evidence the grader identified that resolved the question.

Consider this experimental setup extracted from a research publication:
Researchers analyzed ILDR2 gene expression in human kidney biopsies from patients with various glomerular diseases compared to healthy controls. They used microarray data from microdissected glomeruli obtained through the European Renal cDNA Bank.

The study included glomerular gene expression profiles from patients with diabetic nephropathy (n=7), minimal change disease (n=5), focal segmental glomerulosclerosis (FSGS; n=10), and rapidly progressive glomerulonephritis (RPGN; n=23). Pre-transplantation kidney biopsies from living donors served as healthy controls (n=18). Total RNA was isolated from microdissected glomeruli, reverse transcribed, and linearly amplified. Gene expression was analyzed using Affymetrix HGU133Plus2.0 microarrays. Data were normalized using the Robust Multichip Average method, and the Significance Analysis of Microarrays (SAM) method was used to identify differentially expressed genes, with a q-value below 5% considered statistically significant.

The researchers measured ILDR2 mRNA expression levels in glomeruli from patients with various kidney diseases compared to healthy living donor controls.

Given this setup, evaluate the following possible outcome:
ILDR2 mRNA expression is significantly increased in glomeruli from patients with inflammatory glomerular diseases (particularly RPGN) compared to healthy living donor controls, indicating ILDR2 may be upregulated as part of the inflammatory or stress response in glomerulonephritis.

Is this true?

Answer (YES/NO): NO